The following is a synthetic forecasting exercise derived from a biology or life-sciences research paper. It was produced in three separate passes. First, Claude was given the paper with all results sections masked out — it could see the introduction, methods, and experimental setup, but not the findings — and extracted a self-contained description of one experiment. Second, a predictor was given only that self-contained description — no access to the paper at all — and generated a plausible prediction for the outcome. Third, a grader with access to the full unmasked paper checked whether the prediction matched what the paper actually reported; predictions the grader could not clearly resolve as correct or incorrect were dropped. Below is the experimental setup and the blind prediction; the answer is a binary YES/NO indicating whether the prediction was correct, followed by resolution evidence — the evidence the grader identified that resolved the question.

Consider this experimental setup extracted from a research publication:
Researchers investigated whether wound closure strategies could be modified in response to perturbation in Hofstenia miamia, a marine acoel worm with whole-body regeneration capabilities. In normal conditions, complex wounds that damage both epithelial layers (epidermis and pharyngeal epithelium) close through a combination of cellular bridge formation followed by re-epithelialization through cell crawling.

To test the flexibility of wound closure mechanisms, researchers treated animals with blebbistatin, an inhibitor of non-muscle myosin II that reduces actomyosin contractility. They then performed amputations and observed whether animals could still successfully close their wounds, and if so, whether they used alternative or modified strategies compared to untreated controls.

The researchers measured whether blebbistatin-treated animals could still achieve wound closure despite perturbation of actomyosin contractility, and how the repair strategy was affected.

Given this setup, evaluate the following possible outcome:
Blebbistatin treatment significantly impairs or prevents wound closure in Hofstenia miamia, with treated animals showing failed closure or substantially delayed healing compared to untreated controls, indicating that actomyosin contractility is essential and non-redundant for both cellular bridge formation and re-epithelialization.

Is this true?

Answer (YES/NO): NO